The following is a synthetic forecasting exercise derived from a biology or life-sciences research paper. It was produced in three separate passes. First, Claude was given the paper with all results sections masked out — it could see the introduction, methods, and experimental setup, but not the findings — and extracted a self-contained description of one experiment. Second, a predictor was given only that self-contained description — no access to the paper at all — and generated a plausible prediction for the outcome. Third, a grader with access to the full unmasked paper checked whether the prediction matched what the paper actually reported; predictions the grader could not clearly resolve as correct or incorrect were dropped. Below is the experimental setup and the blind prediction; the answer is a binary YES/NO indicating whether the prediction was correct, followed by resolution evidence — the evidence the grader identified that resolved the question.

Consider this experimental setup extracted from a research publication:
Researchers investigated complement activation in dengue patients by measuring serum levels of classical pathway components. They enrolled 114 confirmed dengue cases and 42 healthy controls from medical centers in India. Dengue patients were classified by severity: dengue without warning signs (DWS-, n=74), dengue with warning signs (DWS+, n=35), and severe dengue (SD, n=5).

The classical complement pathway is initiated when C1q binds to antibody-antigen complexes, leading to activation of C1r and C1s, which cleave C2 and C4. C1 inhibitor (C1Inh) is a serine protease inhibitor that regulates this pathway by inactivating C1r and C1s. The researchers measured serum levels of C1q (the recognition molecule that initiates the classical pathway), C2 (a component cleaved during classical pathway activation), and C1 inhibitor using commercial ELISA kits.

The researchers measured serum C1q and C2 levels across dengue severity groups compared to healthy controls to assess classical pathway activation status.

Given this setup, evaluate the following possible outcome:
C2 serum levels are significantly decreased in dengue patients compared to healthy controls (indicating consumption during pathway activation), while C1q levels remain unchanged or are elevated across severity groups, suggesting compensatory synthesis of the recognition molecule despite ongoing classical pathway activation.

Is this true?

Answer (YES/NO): NO